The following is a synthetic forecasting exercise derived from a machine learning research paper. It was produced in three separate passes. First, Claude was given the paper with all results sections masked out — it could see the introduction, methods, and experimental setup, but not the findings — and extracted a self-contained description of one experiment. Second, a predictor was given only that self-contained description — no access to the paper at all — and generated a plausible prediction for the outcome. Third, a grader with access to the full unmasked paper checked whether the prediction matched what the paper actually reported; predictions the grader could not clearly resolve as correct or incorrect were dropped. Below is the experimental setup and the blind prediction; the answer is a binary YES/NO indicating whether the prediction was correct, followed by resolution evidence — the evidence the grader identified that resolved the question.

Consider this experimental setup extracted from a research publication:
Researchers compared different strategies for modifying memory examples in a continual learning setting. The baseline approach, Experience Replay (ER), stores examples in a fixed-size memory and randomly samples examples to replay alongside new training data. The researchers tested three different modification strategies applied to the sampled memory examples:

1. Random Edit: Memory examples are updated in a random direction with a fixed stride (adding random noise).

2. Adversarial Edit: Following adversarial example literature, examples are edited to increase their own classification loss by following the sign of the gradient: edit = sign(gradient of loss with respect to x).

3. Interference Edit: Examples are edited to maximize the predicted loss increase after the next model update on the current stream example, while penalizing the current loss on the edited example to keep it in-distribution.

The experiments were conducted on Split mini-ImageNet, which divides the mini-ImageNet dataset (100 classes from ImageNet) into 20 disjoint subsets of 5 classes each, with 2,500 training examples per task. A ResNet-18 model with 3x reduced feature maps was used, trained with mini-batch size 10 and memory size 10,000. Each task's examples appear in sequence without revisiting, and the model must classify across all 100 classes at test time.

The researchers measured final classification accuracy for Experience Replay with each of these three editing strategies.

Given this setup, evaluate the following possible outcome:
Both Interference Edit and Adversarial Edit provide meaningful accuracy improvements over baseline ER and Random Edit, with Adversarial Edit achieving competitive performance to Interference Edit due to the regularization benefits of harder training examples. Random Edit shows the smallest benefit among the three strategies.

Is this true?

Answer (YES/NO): NO